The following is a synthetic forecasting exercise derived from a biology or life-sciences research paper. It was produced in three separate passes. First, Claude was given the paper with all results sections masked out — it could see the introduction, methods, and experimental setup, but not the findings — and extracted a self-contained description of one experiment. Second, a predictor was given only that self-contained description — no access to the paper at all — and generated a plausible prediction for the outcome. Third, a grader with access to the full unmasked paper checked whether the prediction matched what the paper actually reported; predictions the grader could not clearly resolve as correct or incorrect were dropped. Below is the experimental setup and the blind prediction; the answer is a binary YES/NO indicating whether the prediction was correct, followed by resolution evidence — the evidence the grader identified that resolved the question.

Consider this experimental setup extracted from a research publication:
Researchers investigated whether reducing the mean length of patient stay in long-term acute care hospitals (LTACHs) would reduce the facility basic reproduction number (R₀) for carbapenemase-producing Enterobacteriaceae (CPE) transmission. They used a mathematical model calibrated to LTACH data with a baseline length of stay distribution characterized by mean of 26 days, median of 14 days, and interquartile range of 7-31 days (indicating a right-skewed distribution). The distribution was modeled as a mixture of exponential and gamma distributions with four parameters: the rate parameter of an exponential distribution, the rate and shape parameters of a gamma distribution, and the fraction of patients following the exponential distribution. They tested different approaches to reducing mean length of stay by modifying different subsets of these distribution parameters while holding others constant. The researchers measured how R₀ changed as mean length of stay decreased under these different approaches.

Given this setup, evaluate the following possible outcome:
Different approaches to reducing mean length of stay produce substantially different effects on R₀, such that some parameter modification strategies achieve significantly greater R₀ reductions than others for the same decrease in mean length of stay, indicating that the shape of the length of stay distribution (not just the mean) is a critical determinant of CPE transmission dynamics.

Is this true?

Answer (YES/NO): YES